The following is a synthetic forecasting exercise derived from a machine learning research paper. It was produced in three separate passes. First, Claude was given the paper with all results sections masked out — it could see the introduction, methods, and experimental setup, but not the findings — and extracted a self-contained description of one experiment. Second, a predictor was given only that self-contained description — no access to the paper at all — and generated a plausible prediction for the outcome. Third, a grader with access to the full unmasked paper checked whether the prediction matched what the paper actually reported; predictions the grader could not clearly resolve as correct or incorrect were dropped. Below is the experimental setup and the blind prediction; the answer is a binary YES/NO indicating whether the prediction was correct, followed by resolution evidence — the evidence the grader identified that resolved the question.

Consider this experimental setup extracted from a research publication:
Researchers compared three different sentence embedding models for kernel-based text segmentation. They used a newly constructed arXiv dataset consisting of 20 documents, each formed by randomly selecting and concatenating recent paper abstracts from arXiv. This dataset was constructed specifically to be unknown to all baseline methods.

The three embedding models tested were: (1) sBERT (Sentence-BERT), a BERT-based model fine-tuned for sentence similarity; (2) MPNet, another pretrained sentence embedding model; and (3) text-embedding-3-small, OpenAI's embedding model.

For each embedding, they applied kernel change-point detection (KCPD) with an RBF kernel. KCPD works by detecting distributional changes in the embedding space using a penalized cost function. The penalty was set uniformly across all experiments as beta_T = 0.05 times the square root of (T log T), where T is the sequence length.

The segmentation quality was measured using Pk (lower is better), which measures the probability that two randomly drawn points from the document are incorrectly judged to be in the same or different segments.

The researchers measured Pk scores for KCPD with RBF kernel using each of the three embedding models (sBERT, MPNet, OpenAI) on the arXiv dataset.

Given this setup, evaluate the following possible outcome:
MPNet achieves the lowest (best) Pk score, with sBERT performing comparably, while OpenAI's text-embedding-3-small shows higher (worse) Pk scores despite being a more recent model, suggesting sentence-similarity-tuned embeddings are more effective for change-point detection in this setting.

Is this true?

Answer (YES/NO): NO